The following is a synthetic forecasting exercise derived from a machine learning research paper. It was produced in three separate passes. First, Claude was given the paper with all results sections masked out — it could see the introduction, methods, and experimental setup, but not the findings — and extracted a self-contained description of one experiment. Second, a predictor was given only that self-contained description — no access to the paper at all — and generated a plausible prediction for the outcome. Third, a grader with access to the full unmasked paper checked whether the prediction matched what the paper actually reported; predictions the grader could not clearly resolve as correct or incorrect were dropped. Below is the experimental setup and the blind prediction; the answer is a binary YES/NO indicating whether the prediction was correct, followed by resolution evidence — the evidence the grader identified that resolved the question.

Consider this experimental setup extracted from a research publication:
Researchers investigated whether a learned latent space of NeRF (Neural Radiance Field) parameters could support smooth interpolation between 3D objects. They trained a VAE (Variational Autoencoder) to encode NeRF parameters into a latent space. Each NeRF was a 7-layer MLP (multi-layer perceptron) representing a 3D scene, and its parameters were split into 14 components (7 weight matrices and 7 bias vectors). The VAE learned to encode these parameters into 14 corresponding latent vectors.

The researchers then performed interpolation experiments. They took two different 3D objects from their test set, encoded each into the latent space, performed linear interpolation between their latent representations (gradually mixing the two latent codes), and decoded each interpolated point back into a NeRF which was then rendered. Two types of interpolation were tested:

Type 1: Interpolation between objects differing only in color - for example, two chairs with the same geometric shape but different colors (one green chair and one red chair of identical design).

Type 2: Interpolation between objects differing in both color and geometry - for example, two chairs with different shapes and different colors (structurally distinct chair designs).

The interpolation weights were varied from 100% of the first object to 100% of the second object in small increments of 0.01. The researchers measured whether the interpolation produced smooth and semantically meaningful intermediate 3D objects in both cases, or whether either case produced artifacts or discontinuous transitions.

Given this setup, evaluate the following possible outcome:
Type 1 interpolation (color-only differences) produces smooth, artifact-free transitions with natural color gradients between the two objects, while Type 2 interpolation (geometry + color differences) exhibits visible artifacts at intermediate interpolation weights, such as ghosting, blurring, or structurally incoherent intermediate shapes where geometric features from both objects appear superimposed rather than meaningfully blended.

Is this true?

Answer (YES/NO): NO